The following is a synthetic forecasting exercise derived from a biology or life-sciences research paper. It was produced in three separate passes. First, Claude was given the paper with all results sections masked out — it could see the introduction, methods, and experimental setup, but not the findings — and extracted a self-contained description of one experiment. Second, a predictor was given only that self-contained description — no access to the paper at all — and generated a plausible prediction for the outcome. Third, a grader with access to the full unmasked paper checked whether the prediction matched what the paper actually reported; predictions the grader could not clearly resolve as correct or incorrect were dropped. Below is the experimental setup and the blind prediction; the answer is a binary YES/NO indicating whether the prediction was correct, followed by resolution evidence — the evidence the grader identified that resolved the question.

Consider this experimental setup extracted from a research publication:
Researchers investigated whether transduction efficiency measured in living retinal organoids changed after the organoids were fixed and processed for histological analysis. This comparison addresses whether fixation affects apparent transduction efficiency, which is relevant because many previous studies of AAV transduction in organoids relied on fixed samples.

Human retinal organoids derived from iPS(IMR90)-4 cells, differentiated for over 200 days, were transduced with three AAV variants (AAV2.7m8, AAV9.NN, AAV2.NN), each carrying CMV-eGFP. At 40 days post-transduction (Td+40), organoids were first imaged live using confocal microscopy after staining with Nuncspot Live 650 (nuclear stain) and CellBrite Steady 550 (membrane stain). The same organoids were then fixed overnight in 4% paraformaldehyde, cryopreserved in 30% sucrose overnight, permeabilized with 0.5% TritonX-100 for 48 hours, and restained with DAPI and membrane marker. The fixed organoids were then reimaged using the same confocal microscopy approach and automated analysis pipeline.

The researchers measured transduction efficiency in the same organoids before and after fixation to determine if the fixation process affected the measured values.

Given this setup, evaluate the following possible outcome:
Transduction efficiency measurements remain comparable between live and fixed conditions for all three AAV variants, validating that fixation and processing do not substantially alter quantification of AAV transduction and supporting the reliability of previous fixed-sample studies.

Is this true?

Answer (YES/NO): YES